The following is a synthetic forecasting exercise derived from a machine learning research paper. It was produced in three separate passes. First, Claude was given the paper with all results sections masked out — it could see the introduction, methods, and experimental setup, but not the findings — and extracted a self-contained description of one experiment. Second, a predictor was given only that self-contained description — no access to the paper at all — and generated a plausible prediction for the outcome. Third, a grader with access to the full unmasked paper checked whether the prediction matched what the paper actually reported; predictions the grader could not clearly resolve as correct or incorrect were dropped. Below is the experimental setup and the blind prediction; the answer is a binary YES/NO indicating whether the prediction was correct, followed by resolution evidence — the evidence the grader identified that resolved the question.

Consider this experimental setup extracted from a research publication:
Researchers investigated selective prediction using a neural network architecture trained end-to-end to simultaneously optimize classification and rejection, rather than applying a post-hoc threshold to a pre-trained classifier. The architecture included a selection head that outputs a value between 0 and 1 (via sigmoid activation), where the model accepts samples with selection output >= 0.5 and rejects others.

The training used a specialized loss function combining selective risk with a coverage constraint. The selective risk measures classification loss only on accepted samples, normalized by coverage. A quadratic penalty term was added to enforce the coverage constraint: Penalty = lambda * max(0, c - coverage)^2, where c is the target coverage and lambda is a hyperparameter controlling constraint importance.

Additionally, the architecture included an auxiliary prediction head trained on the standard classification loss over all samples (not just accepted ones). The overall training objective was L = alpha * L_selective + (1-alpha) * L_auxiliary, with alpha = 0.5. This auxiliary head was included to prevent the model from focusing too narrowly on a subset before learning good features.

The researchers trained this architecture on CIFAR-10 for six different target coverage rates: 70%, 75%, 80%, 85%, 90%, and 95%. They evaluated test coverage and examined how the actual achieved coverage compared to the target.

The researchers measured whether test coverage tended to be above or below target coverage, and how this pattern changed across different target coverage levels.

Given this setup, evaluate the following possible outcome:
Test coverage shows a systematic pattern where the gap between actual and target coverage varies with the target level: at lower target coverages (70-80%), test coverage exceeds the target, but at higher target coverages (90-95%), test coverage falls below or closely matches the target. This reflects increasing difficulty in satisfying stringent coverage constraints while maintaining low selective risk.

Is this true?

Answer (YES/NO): YES